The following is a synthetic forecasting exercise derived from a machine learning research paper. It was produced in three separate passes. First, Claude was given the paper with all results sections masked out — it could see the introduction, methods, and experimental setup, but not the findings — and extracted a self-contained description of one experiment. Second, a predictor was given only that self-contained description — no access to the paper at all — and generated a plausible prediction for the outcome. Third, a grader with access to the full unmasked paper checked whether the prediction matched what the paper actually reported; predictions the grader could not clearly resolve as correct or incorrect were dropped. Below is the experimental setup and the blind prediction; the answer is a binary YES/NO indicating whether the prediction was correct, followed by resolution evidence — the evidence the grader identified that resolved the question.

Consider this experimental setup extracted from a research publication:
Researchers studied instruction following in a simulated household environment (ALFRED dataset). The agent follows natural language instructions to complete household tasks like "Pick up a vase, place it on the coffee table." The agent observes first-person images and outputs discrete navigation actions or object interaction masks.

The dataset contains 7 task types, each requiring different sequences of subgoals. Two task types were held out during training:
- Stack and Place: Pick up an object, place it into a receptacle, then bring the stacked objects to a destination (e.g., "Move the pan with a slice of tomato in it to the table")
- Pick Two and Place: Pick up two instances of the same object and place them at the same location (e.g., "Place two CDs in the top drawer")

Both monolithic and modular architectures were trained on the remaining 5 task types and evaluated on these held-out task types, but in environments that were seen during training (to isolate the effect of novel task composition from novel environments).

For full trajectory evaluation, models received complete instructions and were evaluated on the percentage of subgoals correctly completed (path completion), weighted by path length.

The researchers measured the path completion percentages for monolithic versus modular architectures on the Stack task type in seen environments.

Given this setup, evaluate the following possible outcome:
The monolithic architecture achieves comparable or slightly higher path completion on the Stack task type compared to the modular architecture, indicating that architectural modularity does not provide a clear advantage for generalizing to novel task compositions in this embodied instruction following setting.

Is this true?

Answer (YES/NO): NO